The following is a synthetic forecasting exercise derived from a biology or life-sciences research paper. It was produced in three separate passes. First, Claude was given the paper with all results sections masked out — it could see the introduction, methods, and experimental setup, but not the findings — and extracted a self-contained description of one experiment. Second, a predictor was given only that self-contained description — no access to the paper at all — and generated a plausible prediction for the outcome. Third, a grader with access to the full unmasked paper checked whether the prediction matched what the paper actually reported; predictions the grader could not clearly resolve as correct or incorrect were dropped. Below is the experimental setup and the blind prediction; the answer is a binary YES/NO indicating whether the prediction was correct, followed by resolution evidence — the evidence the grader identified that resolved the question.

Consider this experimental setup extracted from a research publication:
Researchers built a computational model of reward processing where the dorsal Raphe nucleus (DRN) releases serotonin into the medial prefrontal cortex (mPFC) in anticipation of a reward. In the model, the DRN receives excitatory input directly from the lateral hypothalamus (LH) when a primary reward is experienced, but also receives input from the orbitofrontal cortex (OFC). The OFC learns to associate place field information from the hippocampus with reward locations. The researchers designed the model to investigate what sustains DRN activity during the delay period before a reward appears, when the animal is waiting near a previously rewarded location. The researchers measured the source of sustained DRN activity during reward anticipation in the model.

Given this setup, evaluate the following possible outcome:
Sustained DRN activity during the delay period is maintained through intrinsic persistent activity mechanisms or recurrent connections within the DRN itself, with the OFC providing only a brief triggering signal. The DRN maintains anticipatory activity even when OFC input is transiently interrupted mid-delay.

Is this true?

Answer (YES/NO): NO